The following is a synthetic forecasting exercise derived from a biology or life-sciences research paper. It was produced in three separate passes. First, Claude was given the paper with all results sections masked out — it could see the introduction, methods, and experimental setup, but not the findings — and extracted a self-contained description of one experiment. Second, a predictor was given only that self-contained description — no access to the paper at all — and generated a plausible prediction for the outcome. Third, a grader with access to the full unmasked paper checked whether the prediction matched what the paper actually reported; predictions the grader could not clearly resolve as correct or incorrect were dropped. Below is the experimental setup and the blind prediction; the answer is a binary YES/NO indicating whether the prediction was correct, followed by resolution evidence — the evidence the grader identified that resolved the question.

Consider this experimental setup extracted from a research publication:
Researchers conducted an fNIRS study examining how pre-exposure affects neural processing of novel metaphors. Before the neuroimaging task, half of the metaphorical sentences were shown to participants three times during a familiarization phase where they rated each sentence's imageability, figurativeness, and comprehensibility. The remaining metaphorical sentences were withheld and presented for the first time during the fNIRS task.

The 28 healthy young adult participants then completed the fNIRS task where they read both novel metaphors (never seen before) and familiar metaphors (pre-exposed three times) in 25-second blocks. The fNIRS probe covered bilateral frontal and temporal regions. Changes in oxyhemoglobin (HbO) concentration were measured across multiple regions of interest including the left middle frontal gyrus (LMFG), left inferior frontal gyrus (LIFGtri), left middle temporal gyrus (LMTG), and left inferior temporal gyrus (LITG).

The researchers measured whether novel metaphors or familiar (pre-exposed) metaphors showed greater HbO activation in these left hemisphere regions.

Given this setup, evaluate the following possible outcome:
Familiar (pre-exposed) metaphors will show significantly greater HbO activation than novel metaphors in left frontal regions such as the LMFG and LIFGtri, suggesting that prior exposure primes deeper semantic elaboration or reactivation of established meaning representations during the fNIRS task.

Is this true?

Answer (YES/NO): YES